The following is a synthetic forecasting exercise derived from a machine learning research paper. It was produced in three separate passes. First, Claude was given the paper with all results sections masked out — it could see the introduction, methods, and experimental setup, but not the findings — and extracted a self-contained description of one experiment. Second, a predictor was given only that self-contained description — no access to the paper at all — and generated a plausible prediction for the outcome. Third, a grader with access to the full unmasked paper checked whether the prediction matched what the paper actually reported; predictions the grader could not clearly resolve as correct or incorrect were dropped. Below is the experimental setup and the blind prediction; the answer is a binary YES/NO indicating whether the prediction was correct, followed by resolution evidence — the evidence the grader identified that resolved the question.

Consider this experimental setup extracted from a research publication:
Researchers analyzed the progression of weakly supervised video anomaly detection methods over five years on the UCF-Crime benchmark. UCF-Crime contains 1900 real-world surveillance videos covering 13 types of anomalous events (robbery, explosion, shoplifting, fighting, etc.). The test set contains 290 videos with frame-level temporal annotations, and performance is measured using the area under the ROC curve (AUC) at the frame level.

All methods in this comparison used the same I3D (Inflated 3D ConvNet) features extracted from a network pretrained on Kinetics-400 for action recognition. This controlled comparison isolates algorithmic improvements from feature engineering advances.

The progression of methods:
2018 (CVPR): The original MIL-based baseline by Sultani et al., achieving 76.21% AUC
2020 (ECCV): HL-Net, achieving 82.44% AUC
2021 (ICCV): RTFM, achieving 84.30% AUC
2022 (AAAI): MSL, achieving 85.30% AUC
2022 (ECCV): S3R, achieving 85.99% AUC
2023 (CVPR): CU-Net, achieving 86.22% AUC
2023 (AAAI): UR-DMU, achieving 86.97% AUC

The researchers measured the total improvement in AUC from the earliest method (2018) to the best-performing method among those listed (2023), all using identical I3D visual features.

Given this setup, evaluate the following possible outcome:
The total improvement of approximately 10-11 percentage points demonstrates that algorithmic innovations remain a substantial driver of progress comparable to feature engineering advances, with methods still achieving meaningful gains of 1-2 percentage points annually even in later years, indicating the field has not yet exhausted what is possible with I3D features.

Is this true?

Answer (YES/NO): NO